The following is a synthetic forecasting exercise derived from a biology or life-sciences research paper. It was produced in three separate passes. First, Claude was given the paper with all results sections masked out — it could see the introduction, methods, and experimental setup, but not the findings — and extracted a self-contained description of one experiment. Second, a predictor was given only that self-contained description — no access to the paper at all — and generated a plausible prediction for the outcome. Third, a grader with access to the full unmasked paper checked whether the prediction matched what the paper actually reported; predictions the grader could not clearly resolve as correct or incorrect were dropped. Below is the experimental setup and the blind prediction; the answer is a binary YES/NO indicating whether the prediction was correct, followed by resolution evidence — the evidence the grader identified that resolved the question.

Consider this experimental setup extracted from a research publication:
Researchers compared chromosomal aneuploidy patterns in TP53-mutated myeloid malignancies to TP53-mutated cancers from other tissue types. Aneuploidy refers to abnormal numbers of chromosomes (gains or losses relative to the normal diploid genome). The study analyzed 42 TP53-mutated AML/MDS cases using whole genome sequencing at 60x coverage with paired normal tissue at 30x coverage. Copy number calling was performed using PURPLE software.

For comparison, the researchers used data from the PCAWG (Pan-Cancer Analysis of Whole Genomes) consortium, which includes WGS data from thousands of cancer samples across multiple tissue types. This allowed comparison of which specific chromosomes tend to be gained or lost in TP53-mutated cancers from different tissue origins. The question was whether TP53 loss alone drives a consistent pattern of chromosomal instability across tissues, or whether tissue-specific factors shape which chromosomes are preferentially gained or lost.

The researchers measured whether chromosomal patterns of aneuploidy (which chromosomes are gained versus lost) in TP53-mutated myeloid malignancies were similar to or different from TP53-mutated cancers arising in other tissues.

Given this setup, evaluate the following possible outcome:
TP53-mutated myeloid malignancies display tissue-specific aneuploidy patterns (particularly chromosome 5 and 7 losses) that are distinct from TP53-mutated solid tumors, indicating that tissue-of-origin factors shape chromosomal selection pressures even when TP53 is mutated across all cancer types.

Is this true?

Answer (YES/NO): YES